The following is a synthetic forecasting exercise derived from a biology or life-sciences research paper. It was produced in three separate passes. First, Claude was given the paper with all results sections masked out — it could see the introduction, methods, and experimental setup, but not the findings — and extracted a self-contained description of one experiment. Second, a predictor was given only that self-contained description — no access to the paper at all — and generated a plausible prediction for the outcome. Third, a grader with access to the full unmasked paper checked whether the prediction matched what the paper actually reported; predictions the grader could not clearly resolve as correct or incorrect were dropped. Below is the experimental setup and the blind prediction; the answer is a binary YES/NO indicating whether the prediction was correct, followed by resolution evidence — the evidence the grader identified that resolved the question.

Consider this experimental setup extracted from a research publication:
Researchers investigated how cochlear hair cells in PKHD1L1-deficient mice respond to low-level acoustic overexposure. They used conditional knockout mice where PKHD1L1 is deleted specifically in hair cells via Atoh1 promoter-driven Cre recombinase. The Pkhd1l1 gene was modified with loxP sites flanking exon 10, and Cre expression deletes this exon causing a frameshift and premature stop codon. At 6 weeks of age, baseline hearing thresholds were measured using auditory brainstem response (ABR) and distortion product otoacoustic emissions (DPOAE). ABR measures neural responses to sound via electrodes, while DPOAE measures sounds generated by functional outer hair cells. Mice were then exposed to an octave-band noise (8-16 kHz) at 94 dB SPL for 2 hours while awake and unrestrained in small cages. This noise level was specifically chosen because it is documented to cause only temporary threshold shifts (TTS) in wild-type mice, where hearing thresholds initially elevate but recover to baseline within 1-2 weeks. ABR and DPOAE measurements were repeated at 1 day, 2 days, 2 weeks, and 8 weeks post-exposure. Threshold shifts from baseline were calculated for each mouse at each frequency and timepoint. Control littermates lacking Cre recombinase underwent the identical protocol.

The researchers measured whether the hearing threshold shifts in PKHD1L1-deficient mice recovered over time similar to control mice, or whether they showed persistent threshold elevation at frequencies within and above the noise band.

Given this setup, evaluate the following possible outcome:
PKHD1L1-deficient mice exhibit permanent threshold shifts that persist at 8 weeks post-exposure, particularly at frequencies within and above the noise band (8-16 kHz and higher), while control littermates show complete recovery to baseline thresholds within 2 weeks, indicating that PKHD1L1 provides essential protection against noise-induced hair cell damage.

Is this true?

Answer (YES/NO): YES